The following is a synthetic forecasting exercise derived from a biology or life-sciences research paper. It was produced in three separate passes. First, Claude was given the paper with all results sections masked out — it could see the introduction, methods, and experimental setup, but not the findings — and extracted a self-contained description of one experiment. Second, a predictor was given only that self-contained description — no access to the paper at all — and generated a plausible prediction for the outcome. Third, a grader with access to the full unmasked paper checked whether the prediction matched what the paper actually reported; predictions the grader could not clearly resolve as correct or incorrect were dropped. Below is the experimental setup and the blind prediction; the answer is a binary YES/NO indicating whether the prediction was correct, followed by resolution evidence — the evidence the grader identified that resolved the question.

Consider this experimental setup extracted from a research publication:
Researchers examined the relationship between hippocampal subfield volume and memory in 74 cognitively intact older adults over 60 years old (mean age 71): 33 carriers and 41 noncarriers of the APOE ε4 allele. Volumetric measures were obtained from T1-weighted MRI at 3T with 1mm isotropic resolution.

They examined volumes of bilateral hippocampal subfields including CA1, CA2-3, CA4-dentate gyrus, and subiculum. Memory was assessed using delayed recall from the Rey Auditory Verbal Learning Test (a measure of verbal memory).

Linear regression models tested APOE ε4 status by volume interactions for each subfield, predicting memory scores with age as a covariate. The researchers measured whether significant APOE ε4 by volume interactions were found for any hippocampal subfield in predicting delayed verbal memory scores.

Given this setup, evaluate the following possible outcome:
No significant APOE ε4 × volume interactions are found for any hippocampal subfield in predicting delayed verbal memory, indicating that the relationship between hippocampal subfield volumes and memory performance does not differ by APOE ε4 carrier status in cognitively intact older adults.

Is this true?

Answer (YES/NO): YES